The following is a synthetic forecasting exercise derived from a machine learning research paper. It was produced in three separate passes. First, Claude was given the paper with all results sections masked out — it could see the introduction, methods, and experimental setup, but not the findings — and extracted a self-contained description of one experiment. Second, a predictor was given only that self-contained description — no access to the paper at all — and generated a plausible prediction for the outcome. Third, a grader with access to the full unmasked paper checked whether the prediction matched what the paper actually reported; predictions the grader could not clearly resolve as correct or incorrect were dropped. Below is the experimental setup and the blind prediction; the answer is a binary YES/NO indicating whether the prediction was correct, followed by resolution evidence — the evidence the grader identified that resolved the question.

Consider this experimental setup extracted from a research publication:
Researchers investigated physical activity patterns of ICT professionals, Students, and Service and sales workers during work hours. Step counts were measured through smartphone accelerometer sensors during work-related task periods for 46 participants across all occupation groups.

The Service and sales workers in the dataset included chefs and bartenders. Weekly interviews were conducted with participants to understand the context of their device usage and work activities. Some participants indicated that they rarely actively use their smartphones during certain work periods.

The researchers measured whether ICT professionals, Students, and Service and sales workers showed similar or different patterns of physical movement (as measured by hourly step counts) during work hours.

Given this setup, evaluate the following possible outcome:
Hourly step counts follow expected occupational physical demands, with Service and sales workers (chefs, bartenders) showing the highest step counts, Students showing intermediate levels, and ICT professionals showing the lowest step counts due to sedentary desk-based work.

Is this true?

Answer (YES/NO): NO